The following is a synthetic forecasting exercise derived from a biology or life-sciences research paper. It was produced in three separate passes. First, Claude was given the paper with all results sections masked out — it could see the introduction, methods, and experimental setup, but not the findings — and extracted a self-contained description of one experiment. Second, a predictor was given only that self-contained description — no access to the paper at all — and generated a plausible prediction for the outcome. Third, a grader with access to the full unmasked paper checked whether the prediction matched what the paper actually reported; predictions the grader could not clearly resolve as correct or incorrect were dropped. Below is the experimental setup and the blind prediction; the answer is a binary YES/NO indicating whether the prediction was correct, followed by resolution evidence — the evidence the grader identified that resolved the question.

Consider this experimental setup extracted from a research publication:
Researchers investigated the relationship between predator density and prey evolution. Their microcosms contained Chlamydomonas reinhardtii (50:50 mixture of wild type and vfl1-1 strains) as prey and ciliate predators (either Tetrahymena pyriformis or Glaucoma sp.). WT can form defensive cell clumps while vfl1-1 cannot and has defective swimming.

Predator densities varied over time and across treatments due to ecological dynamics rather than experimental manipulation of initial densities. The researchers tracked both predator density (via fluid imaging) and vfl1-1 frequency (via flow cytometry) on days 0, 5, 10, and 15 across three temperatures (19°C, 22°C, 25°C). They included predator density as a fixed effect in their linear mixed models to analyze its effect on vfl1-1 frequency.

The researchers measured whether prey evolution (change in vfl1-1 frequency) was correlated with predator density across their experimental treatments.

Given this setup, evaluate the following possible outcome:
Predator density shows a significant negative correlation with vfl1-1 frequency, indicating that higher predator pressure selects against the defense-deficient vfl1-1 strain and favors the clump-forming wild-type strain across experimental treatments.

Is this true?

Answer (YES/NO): NO